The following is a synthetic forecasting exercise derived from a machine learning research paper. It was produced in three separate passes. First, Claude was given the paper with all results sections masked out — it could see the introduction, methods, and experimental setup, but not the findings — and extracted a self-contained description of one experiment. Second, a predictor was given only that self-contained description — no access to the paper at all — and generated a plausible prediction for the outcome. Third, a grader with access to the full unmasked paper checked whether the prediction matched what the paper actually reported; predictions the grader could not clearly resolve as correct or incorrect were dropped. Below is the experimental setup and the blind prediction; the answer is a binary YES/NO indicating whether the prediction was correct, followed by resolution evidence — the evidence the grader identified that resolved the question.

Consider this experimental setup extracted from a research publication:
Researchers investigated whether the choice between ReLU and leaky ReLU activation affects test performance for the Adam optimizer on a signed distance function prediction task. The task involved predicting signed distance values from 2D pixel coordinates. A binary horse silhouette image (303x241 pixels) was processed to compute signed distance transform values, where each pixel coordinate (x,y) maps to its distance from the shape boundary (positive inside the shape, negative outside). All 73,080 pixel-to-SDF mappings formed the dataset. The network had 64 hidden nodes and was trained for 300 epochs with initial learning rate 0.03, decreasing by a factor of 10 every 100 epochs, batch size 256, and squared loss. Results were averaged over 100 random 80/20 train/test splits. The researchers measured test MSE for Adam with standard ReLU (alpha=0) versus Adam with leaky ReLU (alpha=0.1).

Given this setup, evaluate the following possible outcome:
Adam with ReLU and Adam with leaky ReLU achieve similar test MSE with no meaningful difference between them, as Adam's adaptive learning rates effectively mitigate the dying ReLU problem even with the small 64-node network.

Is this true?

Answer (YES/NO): NO